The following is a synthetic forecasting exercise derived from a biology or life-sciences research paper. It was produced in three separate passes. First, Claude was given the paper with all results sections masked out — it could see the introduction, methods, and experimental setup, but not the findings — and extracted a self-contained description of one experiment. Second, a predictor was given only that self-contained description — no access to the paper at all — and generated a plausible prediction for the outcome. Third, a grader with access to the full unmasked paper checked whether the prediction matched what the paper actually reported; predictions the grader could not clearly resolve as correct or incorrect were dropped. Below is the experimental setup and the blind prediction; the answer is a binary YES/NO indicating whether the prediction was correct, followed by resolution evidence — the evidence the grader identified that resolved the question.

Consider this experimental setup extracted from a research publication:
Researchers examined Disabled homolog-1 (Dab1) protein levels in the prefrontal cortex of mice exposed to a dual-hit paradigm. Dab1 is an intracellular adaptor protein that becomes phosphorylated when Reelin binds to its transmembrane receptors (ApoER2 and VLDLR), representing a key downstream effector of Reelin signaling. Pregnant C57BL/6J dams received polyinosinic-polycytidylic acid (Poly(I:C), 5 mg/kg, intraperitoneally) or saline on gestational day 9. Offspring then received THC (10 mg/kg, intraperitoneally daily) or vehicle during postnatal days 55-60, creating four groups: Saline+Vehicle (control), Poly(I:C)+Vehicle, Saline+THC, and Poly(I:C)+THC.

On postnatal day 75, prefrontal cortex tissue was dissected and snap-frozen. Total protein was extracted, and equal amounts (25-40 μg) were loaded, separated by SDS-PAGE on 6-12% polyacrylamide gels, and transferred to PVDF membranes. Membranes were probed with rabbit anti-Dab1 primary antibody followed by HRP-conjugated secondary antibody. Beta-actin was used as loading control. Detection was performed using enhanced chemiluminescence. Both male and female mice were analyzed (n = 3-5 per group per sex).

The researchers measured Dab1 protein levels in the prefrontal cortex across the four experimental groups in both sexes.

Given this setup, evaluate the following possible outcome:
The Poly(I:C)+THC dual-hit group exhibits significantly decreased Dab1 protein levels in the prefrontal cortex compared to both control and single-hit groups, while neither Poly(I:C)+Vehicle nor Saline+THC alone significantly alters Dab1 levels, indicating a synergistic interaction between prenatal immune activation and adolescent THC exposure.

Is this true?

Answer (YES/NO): NO